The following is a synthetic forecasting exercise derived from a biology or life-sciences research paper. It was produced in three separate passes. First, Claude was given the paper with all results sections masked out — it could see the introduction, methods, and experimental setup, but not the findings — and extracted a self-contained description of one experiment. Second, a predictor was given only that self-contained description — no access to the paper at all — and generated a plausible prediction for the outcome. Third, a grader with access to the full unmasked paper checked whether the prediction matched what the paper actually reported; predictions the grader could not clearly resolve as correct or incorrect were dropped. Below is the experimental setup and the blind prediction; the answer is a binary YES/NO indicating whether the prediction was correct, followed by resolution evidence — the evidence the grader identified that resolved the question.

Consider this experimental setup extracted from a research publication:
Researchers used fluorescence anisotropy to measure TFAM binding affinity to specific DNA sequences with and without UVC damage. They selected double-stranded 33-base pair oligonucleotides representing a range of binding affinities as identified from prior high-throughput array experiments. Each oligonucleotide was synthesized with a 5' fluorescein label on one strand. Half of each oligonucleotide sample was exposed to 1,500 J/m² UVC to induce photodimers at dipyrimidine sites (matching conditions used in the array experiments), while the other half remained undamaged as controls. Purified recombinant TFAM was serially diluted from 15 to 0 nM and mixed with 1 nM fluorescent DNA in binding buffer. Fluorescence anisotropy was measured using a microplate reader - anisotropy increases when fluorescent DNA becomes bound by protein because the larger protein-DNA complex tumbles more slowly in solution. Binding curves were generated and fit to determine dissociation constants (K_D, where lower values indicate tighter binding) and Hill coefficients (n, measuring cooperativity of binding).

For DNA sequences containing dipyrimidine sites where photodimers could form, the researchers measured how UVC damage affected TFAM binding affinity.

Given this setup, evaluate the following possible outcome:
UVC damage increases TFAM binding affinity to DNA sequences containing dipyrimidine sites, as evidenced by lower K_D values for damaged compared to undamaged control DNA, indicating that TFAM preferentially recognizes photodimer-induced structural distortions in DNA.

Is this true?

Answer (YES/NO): NO